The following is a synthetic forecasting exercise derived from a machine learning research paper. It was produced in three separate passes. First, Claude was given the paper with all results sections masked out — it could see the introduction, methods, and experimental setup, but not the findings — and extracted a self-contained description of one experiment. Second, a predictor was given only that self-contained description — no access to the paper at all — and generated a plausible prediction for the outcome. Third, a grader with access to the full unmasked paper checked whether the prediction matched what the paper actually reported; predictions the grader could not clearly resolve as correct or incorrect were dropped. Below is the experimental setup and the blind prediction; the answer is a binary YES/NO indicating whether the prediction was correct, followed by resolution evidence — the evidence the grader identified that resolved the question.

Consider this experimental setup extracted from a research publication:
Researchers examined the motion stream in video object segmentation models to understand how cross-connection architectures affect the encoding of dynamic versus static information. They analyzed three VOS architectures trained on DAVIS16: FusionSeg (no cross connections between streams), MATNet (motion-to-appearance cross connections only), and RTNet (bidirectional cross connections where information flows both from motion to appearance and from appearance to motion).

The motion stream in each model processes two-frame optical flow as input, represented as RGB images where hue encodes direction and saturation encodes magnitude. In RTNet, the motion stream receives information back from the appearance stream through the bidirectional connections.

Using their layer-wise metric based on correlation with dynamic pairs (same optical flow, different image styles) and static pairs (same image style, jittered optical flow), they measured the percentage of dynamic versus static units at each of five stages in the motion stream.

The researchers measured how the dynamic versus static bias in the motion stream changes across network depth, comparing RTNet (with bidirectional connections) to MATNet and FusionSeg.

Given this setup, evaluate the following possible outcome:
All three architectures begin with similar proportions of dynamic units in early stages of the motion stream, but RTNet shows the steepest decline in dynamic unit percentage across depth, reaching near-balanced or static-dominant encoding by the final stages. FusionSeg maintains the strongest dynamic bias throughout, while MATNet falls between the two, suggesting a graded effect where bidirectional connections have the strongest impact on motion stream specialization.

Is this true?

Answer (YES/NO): NO